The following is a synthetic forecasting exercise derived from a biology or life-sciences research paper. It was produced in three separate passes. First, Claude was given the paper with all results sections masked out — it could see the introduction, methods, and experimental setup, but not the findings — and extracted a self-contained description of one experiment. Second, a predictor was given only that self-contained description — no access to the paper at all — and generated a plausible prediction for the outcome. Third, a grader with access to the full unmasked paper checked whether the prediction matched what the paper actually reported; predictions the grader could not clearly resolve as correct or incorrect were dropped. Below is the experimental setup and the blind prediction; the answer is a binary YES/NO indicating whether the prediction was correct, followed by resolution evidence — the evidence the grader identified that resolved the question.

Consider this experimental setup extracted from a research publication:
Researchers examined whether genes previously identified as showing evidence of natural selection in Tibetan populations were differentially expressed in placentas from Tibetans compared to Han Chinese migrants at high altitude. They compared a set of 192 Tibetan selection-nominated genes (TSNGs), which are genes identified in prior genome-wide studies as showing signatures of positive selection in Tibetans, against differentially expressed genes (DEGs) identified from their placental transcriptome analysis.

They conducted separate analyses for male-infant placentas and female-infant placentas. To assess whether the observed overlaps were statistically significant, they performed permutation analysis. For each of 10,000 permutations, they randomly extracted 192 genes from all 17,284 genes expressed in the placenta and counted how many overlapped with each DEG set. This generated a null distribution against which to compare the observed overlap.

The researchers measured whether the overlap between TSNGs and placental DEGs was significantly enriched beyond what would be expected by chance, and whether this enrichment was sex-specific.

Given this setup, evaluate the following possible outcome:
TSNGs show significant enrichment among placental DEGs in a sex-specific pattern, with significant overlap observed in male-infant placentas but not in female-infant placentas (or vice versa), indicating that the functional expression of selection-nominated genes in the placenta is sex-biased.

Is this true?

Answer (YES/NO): YES